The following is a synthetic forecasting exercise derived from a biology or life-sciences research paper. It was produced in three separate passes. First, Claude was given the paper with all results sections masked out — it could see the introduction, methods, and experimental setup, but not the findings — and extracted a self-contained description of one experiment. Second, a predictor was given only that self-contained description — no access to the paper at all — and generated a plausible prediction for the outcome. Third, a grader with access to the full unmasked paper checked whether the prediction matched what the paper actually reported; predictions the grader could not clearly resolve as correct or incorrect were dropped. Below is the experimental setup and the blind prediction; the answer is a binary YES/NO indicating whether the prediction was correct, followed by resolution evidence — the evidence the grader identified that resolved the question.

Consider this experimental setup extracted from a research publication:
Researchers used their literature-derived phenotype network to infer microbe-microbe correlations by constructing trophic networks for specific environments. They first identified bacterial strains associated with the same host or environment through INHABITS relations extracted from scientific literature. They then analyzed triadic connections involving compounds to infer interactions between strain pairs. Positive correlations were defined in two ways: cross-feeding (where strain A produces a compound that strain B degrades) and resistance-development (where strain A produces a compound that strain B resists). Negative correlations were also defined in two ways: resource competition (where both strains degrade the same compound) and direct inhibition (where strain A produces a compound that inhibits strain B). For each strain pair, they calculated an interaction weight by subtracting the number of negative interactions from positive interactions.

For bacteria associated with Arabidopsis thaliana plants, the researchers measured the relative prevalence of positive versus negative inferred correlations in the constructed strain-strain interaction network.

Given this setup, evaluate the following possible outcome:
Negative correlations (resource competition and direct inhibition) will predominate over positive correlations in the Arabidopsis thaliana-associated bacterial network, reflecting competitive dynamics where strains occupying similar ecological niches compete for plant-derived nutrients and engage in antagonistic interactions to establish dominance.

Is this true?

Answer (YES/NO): NO